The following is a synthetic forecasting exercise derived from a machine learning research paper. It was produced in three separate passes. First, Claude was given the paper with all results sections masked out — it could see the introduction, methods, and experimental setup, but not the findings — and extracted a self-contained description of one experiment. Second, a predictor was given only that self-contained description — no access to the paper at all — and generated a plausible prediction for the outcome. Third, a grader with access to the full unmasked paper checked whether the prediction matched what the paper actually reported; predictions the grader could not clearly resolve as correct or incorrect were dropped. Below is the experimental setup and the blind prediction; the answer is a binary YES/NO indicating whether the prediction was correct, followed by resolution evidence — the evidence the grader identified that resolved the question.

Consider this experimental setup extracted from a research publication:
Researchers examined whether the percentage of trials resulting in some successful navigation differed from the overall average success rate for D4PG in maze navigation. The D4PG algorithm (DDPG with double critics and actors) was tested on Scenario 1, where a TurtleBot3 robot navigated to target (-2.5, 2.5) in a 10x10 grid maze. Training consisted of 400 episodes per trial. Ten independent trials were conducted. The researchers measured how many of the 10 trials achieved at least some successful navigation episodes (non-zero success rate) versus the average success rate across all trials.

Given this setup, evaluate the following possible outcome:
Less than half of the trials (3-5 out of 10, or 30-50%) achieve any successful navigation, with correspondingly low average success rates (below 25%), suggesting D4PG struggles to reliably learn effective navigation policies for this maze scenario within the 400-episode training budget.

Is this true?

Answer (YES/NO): NO